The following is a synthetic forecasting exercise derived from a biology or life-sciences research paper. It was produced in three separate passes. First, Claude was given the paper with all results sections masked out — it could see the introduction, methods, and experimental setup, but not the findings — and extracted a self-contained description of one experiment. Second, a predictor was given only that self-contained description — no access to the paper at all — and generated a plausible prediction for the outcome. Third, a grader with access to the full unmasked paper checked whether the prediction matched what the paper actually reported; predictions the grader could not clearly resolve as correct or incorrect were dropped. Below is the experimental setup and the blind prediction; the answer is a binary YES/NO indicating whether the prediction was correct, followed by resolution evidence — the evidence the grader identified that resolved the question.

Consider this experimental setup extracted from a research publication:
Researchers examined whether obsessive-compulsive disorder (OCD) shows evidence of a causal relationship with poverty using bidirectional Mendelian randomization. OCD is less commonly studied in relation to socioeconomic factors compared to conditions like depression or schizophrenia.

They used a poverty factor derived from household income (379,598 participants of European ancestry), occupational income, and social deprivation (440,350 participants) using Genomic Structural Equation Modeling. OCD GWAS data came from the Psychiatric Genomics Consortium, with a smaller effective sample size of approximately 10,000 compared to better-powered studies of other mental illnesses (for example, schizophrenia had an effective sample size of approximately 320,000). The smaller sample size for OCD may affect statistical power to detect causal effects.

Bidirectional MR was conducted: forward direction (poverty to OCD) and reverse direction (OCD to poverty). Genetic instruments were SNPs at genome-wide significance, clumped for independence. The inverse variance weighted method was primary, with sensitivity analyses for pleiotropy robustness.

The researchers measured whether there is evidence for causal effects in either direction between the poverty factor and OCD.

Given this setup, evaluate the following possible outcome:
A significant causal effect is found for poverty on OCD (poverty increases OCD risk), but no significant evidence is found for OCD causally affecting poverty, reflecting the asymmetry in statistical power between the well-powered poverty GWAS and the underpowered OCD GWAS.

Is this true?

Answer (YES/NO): NO